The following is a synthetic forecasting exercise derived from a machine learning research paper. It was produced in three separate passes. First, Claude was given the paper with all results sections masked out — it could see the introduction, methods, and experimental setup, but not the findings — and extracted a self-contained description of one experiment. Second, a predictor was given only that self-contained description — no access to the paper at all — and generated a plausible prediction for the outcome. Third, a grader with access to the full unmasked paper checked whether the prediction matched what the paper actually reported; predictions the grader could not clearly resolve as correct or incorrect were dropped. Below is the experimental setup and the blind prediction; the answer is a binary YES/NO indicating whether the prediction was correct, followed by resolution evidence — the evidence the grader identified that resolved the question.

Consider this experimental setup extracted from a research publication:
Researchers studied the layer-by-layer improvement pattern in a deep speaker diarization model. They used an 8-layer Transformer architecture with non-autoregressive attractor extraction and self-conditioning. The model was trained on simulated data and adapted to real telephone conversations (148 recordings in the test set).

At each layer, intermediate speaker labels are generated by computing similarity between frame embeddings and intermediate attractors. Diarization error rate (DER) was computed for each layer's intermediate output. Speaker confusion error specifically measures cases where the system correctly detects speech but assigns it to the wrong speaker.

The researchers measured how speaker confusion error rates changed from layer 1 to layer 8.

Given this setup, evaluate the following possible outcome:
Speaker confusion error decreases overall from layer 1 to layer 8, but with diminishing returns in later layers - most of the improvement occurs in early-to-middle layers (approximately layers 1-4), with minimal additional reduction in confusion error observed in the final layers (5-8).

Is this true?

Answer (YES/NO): YES